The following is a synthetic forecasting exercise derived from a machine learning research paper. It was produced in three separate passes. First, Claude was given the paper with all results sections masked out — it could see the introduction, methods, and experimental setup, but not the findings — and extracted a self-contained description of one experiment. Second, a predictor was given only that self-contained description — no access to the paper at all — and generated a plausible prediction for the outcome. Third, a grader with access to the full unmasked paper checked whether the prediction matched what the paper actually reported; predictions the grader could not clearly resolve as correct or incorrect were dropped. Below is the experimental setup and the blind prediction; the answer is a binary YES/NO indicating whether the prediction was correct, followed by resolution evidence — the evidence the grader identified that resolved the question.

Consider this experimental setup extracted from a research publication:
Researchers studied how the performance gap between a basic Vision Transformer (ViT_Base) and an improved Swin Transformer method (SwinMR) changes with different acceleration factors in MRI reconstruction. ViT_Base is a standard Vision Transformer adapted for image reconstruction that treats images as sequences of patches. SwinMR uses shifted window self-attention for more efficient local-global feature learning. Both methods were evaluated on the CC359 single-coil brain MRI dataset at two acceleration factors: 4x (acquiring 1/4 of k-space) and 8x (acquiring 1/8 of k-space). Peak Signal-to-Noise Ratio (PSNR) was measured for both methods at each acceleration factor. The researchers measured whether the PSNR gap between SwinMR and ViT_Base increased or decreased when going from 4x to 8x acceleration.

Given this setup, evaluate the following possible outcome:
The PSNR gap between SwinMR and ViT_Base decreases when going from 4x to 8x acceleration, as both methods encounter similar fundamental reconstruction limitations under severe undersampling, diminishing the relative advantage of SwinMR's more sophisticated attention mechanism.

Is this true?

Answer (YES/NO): YES